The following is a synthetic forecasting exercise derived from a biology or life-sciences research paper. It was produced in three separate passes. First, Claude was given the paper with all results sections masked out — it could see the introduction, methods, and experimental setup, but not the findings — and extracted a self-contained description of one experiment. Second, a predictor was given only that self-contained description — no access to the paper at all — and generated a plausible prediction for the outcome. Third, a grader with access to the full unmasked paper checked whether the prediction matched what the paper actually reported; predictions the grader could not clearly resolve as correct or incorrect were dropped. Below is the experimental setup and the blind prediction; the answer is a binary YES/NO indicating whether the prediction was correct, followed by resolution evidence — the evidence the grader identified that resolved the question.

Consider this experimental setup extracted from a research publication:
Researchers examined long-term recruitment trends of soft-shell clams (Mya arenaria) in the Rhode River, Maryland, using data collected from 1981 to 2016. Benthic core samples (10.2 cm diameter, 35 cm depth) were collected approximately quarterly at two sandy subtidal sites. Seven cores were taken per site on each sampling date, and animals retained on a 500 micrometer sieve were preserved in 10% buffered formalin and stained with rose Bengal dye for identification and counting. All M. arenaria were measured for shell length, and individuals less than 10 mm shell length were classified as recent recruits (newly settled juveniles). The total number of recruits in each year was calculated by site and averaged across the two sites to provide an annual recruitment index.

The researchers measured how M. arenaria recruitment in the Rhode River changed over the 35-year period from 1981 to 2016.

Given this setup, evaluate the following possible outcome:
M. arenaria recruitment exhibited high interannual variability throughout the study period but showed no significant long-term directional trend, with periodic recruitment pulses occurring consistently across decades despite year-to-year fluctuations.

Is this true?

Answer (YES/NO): NO